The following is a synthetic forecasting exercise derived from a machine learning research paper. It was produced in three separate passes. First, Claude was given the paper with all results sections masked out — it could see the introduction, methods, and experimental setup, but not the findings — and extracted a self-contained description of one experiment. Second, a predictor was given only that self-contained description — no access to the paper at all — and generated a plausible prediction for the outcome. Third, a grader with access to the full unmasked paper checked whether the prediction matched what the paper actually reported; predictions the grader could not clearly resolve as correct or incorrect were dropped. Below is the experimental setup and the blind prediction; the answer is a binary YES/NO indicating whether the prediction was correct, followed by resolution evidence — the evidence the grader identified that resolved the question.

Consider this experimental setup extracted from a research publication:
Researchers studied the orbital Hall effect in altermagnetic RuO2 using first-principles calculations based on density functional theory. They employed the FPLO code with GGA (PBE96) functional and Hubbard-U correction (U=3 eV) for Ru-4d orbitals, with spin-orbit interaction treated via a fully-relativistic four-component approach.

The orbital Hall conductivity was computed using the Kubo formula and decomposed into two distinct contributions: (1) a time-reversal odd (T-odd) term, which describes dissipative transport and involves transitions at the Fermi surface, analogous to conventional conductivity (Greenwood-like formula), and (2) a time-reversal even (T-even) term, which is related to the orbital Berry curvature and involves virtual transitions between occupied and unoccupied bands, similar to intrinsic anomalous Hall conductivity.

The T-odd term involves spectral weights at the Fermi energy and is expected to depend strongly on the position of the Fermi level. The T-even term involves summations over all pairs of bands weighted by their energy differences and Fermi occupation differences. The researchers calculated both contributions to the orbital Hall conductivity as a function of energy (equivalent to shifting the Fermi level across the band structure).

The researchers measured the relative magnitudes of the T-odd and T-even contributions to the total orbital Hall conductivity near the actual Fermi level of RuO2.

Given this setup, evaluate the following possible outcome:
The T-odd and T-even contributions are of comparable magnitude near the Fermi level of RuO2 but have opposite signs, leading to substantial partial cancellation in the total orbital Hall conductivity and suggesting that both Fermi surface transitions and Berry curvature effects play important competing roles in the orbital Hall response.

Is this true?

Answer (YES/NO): NO